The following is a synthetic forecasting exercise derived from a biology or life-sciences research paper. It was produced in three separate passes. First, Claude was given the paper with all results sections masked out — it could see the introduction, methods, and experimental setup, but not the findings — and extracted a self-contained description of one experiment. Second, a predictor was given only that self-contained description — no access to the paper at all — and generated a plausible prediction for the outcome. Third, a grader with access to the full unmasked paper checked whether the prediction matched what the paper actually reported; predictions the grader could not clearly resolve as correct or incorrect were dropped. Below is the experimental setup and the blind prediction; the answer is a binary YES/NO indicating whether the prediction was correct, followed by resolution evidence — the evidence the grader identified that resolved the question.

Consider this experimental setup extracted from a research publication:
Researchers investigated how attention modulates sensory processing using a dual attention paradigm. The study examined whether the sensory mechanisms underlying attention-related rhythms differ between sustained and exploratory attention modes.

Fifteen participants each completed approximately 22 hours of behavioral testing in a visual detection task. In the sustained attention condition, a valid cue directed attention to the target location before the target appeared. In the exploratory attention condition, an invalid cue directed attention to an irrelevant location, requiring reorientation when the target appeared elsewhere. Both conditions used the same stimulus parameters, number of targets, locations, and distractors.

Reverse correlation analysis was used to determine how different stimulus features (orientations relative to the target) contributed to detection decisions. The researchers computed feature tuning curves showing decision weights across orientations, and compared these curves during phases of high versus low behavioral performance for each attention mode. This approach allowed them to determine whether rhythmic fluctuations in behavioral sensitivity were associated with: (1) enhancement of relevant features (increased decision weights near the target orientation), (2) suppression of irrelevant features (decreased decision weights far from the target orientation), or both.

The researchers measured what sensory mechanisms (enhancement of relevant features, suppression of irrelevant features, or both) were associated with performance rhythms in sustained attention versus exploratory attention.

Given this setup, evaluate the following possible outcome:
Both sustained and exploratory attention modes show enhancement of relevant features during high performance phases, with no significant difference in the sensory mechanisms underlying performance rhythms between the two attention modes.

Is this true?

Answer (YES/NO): NO